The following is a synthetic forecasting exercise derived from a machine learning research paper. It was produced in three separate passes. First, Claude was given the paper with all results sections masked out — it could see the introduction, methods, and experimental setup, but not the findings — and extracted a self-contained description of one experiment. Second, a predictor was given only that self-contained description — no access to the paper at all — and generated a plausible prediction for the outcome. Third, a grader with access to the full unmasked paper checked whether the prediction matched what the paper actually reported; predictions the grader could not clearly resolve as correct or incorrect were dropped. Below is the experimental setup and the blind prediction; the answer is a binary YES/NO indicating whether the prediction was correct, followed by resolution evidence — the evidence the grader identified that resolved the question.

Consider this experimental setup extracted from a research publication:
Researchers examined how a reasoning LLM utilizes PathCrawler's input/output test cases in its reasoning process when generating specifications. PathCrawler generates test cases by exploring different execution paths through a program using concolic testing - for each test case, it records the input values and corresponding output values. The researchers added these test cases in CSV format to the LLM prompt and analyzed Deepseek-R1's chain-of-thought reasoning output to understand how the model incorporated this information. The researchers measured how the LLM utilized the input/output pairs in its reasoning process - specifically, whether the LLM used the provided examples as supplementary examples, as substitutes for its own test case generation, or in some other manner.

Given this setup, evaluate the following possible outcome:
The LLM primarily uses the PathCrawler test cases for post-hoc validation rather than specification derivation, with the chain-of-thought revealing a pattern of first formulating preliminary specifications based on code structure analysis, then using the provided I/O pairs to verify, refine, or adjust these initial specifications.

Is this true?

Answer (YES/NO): NO